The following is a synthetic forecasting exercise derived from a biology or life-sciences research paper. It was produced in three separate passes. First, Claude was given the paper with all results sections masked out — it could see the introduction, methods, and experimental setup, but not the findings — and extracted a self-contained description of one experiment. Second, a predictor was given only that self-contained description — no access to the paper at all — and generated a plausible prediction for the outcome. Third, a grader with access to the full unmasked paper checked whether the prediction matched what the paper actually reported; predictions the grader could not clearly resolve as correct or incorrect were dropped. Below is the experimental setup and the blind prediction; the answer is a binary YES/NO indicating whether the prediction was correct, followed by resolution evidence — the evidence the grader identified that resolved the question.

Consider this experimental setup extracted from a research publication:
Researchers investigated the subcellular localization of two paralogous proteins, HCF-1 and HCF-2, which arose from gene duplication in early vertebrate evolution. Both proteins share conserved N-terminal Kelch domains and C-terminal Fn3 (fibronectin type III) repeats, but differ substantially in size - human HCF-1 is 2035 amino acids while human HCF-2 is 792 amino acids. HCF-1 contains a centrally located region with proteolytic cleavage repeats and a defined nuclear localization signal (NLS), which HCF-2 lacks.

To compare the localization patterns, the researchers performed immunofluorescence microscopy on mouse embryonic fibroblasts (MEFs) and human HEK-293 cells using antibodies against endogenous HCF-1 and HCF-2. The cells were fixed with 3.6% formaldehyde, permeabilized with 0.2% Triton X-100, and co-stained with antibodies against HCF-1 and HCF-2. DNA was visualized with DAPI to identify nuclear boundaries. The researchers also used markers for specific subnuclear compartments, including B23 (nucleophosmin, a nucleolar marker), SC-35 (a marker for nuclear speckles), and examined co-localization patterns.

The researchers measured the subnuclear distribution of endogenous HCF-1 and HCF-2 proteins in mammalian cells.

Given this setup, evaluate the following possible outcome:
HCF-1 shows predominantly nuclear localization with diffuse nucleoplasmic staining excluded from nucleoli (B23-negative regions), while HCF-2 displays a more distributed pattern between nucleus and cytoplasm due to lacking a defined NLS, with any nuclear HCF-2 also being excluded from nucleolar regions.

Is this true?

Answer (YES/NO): NO